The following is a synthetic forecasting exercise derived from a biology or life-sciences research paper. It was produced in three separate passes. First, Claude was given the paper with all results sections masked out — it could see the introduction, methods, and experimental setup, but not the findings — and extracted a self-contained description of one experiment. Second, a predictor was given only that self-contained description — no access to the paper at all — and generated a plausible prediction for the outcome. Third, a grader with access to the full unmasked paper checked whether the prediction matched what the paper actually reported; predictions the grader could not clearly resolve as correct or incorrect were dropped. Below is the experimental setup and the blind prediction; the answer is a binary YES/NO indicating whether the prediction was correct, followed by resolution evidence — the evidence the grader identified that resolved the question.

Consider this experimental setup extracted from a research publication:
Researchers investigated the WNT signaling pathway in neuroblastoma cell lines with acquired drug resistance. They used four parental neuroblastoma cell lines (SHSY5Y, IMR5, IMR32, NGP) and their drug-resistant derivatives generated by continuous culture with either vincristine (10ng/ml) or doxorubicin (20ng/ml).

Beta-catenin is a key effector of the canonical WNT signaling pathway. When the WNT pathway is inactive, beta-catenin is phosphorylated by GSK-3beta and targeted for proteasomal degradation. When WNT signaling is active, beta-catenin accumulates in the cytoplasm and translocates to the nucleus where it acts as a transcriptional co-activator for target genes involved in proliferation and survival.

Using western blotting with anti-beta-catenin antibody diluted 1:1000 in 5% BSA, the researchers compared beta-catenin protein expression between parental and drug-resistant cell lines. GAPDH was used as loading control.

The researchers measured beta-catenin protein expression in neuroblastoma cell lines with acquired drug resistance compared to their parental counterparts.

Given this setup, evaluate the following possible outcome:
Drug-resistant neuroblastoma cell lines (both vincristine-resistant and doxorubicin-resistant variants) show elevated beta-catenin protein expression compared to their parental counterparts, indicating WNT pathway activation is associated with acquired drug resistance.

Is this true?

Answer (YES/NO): NO